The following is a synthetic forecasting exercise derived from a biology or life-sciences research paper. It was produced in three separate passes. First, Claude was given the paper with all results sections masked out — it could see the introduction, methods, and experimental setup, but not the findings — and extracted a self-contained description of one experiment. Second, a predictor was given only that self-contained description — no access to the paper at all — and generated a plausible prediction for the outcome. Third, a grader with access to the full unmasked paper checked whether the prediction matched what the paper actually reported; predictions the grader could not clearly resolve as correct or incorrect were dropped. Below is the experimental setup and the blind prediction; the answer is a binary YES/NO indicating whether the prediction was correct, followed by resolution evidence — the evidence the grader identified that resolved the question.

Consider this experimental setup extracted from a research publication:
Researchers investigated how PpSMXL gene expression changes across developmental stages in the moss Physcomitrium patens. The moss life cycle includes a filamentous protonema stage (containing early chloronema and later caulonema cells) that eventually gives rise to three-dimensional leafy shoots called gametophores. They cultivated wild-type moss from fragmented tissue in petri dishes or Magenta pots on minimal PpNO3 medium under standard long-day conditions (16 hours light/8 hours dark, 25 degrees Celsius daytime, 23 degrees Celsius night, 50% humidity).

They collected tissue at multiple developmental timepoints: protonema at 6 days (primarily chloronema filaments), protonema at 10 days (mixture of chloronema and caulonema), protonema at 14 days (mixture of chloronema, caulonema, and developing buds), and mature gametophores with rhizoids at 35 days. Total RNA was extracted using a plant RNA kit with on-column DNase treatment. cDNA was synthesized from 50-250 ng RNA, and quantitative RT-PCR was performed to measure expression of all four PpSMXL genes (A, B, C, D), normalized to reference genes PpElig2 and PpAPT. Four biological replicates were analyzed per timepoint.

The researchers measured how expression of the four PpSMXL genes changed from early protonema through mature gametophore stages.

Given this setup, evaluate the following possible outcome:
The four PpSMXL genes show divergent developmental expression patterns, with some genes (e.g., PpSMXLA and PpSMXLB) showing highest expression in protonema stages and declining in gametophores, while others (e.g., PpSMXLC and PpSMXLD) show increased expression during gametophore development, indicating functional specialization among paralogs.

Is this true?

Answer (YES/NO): NO